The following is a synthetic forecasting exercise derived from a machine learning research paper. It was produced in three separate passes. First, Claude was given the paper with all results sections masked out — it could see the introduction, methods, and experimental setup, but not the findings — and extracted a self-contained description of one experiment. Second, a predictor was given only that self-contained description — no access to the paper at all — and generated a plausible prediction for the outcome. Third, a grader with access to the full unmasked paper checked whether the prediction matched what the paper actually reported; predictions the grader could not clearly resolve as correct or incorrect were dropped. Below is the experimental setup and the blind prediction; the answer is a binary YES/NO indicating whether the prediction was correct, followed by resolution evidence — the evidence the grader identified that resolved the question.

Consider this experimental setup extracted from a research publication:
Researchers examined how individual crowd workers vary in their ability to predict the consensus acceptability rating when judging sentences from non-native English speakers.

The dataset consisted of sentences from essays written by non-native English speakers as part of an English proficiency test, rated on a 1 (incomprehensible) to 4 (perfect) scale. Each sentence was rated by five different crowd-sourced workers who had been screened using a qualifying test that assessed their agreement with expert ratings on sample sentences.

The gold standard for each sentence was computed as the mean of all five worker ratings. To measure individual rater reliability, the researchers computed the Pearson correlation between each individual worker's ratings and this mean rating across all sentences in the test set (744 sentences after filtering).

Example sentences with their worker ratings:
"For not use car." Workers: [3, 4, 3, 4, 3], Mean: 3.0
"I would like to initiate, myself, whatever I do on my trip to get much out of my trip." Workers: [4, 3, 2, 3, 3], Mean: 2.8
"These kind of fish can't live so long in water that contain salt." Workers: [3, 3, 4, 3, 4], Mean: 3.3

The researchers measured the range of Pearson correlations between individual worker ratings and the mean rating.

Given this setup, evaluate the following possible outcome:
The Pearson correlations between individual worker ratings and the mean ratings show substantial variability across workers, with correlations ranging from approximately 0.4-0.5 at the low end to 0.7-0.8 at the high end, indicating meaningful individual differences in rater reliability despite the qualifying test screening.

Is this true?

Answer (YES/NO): NO